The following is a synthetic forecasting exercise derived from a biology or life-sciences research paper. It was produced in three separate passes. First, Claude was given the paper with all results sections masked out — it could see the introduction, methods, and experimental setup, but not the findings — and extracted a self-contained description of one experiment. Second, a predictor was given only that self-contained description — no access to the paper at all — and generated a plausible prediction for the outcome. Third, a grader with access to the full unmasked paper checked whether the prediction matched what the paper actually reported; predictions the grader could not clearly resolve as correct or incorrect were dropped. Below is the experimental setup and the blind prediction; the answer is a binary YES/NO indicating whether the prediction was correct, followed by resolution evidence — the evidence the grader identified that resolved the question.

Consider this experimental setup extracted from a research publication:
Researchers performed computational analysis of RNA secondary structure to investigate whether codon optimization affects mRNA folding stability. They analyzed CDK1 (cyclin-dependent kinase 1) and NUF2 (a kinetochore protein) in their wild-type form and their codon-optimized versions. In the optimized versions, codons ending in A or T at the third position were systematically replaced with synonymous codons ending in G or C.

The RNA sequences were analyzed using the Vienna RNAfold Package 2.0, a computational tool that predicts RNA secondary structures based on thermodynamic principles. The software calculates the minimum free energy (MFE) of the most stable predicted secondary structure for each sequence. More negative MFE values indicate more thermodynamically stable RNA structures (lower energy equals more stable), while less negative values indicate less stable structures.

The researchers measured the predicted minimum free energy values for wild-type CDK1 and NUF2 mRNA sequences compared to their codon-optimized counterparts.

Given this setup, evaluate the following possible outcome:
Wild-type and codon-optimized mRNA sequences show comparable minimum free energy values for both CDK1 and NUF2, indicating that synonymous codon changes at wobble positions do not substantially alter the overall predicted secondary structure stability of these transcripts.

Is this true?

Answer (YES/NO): NO